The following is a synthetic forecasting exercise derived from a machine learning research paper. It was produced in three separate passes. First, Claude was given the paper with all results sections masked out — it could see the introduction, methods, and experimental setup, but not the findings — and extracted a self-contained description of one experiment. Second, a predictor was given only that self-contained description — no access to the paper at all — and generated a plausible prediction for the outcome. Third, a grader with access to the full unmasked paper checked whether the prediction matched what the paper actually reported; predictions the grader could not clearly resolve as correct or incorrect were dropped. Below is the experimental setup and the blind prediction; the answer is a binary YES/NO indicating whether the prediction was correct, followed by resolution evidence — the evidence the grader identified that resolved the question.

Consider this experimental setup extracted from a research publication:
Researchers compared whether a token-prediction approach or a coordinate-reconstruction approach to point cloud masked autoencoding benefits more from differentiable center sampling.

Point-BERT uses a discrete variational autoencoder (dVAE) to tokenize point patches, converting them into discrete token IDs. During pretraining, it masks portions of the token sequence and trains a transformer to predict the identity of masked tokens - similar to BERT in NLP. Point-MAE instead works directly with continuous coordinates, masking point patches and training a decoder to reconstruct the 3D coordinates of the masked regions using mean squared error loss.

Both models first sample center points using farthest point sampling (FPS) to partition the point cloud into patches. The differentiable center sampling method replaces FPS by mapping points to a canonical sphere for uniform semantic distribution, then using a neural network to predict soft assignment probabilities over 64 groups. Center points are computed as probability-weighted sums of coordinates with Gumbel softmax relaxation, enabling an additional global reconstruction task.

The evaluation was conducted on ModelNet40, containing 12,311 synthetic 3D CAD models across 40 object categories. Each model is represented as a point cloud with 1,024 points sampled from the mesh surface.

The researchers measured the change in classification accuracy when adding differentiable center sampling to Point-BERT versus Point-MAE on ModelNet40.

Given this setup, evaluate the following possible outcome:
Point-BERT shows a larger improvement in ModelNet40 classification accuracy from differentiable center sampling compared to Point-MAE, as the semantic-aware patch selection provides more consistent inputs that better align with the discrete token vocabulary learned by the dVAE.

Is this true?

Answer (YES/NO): YES